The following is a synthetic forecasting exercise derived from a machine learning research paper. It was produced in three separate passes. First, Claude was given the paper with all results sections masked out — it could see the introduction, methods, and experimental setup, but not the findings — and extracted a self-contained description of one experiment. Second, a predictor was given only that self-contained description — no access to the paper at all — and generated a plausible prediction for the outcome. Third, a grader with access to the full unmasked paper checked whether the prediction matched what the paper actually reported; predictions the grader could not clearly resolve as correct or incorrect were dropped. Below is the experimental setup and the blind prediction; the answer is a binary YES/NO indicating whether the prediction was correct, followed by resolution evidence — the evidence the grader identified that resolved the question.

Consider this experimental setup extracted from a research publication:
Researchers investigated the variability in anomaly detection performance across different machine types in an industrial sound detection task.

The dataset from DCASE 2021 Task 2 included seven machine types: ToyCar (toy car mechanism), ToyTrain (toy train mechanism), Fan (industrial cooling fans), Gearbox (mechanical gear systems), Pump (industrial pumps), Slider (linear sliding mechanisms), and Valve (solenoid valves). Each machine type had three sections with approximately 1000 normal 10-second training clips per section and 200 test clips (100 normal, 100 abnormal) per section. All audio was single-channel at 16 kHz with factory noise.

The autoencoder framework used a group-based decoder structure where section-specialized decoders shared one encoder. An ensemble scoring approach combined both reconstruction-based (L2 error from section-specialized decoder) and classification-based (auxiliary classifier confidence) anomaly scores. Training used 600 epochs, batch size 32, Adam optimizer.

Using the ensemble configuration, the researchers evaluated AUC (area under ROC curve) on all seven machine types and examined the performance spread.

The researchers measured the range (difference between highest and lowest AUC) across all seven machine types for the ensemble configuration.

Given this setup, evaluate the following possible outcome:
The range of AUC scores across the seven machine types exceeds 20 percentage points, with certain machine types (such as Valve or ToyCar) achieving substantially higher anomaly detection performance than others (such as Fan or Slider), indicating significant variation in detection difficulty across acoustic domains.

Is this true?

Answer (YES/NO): NO